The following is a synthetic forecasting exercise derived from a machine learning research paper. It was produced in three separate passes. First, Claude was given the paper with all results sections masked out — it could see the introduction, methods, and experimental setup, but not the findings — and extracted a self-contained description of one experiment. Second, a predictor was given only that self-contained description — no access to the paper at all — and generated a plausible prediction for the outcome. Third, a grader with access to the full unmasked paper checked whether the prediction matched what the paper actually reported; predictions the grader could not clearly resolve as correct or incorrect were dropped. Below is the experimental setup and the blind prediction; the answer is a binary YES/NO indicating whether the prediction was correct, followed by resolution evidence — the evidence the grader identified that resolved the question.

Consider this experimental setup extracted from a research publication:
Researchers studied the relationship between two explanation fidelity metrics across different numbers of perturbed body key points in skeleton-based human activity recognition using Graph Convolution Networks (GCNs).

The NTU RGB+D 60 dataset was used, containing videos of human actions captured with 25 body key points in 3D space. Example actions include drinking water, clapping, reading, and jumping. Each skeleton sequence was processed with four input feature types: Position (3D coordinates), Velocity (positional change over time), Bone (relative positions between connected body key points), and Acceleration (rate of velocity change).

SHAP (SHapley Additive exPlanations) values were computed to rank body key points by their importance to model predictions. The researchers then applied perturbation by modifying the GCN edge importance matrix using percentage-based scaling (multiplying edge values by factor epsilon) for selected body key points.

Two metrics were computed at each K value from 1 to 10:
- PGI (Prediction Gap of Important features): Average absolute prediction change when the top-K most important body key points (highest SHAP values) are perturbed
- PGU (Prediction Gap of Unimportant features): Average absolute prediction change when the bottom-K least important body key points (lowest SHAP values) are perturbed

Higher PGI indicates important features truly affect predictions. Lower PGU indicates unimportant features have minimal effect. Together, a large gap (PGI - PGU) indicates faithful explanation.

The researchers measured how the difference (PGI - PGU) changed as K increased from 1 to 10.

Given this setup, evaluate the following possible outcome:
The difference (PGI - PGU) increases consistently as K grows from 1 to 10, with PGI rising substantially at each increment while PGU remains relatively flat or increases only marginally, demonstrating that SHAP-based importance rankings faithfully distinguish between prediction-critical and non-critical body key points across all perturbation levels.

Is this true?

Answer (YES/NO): NO